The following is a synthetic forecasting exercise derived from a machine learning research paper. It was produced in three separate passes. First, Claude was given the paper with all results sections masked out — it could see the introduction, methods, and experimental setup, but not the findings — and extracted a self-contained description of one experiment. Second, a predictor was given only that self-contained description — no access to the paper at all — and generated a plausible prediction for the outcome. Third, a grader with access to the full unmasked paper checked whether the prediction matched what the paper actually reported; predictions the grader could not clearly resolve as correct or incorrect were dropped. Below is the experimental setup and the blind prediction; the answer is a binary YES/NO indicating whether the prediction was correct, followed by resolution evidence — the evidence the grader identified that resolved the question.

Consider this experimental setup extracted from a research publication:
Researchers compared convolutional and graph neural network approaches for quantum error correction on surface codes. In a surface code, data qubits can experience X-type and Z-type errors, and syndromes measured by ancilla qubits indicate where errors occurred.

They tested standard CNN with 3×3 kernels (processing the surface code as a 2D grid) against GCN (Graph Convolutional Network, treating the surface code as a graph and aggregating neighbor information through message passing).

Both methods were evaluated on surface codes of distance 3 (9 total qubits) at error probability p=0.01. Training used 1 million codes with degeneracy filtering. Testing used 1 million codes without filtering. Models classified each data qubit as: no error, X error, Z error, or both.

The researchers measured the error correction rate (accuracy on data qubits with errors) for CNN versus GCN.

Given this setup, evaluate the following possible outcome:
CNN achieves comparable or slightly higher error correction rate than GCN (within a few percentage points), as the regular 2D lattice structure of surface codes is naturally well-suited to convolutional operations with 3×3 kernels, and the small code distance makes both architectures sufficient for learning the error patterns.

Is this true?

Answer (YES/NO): NO